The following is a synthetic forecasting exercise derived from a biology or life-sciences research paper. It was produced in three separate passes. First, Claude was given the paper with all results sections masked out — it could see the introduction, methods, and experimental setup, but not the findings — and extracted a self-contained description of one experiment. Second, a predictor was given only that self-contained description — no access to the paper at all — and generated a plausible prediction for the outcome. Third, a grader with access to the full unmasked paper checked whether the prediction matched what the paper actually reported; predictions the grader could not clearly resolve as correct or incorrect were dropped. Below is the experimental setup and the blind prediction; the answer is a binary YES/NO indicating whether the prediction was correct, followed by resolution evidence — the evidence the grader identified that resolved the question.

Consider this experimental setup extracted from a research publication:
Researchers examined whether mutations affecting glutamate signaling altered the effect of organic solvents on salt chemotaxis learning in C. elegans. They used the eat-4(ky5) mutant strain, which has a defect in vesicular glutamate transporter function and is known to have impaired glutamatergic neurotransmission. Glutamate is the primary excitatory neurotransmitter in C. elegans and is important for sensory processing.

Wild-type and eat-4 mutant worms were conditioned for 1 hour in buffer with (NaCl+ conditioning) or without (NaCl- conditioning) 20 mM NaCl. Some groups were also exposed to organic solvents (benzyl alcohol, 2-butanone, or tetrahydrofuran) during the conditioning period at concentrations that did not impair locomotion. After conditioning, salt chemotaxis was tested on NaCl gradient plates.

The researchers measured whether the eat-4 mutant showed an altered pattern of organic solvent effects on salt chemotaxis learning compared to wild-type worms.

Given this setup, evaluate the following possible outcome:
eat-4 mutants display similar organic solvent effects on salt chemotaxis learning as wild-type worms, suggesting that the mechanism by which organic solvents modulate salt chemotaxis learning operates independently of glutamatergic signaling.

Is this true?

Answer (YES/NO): NO